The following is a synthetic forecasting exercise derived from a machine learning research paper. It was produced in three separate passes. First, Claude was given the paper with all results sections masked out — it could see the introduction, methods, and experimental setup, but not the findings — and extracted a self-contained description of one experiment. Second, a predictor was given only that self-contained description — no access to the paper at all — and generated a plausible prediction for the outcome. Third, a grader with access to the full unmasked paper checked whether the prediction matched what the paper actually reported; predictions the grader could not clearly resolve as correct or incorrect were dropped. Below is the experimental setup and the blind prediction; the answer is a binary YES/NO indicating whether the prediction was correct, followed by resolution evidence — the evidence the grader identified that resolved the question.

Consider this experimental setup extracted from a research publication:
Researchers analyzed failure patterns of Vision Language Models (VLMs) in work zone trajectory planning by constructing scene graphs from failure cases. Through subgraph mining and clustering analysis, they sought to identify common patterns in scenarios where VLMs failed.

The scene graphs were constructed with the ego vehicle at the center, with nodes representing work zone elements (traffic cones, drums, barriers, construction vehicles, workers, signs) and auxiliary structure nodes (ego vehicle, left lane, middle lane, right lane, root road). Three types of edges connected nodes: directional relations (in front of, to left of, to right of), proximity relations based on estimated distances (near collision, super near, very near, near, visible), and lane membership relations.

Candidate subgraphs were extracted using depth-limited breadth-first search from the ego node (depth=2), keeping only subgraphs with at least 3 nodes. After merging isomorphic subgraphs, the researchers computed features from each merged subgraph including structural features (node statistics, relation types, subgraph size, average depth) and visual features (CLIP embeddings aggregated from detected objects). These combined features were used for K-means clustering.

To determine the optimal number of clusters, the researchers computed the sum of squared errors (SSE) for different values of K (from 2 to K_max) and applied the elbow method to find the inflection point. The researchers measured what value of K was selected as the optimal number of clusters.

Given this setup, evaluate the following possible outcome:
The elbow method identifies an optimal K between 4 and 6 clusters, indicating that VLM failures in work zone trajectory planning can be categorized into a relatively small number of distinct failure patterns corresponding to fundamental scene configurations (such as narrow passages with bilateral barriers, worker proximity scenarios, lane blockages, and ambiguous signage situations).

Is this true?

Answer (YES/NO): NO